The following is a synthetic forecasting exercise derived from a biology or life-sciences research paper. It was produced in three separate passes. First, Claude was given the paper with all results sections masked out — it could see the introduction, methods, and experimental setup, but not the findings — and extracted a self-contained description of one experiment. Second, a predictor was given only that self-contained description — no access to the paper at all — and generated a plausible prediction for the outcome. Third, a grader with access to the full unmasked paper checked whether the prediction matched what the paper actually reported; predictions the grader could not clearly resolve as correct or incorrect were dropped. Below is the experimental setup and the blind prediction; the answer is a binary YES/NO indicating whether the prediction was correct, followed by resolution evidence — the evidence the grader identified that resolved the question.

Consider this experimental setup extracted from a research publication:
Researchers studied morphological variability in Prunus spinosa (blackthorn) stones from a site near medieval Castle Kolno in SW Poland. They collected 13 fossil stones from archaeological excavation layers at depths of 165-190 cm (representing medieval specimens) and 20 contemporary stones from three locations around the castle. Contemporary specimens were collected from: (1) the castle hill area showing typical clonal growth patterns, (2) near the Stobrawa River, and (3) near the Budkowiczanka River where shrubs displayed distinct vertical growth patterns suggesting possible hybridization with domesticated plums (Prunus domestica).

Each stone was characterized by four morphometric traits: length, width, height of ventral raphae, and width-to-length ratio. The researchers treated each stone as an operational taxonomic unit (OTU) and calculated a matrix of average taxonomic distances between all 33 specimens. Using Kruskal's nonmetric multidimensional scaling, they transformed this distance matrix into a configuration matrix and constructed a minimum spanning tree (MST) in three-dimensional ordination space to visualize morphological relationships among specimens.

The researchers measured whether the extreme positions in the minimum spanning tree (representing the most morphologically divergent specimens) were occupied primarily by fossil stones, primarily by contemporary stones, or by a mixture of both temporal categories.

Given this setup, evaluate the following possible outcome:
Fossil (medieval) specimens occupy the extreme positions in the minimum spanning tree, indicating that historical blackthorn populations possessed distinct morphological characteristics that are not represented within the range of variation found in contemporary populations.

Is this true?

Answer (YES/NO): NO